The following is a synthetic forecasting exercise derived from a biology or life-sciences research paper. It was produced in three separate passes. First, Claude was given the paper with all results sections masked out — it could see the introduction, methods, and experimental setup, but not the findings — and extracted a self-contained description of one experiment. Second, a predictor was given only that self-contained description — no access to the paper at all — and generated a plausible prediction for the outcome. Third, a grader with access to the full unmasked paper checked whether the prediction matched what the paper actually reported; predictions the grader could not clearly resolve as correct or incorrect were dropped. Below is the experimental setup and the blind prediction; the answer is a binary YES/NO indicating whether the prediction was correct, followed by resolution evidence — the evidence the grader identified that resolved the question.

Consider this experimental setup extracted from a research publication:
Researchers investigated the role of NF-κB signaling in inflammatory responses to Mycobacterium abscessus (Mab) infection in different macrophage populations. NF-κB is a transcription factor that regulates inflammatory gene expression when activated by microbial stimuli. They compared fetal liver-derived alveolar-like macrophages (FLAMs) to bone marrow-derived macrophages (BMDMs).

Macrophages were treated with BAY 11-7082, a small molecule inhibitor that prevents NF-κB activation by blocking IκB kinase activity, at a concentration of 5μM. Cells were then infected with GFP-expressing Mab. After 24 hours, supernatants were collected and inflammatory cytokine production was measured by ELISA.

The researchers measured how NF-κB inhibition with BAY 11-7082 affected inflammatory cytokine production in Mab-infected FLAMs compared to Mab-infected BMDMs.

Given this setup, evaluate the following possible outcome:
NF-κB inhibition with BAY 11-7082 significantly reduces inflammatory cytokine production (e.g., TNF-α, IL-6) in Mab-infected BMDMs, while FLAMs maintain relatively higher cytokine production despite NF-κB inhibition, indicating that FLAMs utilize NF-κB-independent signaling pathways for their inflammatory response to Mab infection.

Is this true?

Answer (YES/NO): NO